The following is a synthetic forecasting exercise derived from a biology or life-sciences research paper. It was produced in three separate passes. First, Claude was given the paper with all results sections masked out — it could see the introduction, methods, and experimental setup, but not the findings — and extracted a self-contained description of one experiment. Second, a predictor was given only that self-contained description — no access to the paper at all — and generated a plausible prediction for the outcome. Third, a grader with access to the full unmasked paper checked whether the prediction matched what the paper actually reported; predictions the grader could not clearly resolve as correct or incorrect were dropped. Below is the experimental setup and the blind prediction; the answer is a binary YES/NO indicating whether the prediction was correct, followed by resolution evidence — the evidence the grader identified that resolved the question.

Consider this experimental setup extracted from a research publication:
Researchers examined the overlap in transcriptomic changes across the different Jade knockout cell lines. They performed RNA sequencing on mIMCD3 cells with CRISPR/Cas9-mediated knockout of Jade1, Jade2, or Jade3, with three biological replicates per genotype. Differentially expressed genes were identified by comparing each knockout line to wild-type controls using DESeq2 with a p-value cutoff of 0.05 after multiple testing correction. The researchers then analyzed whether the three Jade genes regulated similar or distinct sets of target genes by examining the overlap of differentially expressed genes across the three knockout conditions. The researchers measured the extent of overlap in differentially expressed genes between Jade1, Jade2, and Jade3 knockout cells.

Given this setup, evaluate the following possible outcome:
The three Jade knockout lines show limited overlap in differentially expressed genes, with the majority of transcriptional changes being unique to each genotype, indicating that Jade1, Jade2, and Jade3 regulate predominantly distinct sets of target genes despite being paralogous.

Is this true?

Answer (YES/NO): NO